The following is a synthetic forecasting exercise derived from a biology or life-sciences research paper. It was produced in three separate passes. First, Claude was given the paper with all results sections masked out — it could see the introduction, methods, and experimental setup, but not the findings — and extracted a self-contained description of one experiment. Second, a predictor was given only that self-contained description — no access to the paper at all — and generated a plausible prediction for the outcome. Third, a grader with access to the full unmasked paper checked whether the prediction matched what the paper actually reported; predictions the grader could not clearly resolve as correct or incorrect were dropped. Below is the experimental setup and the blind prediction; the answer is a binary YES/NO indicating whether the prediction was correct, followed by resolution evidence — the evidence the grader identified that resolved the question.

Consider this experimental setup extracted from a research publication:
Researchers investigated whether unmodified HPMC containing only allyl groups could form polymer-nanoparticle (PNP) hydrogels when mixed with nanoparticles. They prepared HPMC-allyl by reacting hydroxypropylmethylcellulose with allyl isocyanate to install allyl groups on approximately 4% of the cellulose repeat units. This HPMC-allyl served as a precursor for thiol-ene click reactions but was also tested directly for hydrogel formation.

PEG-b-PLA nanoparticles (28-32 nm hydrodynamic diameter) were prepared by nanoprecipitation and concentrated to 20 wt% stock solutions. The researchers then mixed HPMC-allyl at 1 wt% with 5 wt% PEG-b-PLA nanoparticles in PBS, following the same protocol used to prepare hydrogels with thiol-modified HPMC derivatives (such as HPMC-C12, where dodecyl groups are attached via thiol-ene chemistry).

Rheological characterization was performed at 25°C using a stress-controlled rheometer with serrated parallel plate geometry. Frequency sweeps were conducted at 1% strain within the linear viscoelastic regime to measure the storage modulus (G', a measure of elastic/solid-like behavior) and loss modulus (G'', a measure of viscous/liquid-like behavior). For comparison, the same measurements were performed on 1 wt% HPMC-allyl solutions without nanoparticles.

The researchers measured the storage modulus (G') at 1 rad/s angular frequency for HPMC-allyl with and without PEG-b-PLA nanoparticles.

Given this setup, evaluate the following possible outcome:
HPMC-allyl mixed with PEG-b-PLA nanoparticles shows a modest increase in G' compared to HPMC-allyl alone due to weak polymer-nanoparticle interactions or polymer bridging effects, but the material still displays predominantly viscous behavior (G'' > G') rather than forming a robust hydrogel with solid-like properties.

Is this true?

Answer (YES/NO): NO